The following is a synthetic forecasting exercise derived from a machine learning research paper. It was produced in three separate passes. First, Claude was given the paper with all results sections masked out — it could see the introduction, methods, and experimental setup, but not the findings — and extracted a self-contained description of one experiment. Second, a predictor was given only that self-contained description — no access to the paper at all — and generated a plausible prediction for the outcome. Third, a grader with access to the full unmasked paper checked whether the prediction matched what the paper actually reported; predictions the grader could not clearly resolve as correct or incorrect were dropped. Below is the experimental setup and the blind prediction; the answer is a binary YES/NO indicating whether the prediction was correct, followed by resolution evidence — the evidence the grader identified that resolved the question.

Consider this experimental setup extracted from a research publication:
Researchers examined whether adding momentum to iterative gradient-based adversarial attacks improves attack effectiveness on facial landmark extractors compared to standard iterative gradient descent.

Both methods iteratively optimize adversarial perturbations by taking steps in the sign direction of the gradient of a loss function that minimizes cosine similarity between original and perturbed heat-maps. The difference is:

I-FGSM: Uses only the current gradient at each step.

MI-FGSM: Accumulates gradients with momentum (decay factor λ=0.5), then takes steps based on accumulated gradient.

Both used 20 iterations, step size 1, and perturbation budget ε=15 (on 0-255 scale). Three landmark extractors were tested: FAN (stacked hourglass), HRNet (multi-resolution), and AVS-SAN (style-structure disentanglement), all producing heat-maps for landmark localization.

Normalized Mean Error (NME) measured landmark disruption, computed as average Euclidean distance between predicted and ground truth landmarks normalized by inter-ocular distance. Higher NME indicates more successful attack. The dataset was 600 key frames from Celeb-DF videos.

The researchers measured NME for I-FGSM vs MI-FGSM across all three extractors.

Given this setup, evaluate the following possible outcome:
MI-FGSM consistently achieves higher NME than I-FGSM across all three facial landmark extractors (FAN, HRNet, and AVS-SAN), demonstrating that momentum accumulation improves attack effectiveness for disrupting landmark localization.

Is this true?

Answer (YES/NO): NO